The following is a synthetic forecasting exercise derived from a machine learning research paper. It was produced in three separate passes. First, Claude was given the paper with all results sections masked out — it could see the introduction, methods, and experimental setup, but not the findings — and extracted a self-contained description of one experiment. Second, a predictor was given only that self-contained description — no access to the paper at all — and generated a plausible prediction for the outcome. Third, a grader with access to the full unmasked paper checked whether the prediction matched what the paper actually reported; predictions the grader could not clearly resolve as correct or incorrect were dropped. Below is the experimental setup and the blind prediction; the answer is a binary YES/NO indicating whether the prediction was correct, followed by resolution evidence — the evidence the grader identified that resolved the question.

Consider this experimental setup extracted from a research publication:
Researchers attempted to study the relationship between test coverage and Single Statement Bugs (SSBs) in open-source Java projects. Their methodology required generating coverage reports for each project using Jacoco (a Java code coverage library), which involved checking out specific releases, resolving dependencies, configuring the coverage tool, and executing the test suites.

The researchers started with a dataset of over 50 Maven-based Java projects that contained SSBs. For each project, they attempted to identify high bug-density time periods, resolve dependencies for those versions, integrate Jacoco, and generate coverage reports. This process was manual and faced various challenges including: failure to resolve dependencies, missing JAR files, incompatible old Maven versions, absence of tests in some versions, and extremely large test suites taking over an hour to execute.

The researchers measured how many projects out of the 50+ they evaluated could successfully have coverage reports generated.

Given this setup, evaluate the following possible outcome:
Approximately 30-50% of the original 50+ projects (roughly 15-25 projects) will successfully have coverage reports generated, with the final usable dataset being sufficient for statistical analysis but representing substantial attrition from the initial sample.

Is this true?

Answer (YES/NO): YES